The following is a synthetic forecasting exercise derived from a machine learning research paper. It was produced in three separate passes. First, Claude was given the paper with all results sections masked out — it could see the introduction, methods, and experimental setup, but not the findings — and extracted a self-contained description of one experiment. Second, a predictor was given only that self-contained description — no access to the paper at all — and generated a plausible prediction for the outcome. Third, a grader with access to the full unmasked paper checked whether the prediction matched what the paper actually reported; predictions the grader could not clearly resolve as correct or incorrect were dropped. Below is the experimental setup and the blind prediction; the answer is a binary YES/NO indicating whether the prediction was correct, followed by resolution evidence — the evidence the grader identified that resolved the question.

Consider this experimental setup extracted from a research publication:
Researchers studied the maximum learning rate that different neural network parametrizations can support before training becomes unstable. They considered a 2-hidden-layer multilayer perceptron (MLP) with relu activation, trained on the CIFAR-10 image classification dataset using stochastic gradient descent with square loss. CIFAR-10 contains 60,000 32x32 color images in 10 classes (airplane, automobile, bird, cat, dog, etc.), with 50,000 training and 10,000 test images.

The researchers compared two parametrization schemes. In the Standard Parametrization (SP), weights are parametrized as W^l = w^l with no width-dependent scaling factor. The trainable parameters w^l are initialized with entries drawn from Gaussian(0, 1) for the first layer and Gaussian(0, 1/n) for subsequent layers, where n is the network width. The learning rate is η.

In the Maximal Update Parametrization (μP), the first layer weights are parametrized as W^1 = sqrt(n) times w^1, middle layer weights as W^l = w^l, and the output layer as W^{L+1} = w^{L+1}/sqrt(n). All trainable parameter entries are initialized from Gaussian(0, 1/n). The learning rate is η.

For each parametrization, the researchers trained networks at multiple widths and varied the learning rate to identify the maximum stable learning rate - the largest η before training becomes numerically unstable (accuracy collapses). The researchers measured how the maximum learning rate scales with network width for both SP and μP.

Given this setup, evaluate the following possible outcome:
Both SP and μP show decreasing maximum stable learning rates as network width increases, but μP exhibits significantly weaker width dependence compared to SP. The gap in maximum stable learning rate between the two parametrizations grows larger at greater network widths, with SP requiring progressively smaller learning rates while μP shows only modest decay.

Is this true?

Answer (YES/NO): NO